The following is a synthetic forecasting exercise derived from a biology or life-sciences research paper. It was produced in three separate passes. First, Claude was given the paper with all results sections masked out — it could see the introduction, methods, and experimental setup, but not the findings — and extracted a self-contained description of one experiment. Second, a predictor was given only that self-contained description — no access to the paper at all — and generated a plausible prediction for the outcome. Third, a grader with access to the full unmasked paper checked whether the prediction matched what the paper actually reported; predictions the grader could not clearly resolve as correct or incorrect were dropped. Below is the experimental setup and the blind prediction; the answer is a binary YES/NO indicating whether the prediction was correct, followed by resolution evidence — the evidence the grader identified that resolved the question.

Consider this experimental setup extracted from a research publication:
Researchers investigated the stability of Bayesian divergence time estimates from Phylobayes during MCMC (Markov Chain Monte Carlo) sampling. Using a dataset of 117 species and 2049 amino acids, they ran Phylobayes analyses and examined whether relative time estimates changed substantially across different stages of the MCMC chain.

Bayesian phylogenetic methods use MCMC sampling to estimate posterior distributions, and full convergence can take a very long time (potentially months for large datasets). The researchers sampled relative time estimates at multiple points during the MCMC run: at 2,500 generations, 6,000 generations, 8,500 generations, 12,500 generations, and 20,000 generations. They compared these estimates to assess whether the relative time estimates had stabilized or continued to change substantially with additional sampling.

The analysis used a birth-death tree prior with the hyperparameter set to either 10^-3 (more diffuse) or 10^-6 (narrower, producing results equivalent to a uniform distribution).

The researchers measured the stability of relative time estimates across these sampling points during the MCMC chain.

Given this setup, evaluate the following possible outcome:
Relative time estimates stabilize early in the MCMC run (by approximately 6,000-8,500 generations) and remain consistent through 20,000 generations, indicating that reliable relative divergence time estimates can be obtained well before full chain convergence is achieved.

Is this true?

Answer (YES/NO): YES